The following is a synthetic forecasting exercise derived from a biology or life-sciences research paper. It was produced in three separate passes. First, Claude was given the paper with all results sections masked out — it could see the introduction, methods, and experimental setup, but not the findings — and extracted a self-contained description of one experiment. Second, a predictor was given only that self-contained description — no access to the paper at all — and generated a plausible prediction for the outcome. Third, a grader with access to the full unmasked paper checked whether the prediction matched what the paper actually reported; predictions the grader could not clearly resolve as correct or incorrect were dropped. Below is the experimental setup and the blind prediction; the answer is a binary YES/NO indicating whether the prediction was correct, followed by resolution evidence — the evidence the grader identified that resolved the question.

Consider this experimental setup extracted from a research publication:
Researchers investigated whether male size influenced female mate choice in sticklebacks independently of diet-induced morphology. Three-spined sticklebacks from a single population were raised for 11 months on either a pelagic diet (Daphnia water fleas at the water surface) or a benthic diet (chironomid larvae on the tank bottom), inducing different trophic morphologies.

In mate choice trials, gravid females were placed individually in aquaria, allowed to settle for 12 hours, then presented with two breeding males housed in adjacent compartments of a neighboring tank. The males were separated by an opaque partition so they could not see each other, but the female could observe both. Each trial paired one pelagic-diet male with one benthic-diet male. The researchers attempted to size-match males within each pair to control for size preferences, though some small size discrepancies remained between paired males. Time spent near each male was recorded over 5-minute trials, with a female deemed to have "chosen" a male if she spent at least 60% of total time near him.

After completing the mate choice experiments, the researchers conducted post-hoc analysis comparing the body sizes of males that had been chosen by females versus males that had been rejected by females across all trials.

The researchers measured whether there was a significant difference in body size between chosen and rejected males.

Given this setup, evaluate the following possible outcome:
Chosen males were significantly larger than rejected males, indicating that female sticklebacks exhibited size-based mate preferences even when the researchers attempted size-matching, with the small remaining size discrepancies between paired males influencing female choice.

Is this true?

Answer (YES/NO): NO